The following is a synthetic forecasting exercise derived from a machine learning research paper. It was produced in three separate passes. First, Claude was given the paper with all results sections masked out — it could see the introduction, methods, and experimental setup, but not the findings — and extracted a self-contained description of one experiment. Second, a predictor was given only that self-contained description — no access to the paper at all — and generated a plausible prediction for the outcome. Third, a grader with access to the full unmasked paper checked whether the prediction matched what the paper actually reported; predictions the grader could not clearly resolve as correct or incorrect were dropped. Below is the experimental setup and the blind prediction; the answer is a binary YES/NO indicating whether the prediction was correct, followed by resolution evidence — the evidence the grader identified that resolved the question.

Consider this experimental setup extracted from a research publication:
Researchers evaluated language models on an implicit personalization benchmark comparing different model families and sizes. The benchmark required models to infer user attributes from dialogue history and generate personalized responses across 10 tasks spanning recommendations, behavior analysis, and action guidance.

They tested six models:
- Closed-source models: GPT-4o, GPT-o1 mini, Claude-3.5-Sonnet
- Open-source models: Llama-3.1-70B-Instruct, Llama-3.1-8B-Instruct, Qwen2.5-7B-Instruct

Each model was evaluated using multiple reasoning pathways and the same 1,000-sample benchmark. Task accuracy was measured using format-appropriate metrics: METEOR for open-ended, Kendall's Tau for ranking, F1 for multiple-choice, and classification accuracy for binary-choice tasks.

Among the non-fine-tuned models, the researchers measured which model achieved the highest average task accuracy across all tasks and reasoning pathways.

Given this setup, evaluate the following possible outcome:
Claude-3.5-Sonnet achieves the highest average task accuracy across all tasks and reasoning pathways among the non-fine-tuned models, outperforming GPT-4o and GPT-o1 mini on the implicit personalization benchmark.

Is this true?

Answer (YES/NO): YES